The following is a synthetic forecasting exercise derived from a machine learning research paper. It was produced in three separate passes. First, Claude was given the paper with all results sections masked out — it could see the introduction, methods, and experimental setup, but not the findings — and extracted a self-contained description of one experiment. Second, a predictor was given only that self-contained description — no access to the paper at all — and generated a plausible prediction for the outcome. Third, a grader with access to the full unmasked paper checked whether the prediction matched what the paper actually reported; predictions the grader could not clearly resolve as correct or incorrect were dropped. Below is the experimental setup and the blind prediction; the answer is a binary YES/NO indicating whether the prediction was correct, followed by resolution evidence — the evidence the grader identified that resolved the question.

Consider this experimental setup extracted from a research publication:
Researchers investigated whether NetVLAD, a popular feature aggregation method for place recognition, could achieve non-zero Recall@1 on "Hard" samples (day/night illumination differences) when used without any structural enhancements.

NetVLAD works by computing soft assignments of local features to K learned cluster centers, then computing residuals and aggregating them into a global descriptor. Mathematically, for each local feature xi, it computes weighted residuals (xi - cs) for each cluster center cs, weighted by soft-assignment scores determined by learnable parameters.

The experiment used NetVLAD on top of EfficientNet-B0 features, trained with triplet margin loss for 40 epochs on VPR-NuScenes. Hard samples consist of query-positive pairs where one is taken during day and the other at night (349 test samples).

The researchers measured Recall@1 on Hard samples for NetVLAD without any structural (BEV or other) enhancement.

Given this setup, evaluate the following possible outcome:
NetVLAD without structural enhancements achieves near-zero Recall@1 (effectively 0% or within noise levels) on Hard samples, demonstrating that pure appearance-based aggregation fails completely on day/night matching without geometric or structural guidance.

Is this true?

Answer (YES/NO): YES